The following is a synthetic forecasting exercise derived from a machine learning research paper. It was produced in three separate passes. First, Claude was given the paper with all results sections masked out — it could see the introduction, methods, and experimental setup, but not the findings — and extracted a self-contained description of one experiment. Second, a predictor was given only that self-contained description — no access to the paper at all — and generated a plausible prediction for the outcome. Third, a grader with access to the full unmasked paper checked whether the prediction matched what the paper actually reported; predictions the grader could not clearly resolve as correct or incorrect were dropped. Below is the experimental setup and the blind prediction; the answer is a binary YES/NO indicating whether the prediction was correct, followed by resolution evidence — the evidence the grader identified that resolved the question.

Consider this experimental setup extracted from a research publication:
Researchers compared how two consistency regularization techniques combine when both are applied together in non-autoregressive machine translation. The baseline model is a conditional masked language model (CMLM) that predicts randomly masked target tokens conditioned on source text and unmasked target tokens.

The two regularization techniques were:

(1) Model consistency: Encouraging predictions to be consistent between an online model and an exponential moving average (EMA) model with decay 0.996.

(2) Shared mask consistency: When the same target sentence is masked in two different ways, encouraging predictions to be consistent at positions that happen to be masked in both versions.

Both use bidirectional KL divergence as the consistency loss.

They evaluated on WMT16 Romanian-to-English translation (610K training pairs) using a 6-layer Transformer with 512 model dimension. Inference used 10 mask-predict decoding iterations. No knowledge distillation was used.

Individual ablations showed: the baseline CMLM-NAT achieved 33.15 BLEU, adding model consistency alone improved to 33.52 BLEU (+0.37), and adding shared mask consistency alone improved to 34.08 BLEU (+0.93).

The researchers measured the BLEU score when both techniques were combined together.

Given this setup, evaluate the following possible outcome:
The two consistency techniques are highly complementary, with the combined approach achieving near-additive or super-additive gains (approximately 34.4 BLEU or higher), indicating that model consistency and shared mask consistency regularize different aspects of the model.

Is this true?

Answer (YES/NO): YES